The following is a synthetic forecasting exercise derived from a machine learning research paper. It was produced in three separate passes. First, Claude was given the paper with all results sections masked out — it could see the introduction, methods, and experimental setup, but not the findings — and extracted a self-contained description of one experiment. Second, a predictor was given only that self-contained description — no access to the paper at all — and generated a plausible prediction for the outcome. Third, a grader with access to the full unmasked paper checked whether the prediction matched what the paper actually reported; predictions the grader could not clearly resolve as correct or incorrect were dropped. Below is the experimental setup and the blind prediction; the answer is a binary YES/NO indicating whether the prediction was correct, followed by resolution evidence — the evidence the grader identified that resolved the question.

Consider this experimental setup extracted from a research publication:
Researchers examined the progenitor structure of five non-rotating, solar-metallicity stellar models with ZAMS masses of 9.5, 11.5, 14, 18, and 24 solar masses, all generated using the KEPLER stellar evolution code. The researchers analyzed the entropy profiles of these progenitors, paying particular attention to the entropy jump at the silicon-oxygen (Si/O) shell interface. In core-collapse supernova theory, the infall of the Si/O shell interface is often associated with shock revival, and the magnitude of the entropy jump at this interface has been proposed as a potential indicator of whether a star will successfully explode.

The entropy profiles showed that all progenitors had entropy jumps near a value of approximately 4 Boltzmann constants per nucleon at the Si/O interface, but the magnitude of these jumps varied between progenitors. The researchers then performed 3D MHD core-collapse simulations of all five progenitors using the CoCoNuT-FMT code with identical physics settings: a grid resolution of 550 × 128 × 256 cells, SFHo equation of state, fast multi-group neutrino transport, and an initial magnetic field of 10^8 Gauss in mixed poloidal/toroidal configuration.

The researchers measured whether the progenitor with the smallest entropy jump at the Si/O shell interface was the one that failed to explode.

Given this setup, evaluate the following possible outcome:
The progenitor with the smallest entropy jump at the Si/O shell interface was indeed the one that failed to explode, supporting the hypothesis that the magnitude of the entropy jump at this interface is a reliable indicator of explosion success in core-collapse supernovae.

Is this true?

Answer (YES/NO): YES